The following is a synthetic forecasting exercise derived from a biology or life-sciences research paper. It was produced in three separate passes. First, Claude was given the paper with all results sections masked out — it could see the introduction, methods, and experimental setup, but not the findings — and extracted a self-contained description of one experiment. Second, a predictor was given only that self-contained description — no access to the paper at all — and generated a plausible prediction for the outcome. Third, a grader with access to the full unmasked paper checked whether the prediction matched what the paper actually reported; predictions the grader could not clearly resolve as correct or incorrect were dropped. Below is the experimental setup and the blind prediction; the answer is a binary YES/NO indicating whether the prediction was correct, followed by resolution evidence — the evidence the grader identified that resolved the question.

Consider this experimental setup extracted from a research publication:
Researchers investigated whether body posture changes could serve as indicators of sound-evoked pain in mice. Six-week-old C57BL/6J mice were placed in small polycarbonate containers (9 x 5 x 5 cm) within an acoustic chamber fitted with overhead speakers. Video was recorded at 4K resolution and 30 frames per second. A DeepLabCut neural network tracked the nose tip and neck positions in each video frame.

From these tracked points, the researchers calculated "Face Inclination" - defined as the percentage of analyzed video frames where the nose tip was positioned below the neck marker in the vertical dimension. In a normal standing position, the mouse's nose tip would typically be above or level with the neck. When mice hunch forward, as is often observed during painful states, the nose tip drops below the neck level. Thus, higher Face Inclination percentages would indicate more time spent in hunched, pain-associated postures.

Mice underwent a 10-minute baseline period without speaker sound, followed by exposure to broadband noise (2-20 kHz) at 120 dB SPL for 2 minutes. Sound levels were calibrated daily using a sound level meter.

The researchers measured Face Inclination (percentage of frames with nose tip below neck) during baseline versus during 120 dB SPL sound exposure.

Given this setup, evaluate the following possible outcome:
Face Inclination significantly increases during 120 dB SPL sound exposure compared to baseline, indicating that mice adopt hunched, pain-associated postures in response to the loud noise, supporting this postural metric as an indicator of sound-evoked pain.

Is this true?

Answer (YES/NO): NO